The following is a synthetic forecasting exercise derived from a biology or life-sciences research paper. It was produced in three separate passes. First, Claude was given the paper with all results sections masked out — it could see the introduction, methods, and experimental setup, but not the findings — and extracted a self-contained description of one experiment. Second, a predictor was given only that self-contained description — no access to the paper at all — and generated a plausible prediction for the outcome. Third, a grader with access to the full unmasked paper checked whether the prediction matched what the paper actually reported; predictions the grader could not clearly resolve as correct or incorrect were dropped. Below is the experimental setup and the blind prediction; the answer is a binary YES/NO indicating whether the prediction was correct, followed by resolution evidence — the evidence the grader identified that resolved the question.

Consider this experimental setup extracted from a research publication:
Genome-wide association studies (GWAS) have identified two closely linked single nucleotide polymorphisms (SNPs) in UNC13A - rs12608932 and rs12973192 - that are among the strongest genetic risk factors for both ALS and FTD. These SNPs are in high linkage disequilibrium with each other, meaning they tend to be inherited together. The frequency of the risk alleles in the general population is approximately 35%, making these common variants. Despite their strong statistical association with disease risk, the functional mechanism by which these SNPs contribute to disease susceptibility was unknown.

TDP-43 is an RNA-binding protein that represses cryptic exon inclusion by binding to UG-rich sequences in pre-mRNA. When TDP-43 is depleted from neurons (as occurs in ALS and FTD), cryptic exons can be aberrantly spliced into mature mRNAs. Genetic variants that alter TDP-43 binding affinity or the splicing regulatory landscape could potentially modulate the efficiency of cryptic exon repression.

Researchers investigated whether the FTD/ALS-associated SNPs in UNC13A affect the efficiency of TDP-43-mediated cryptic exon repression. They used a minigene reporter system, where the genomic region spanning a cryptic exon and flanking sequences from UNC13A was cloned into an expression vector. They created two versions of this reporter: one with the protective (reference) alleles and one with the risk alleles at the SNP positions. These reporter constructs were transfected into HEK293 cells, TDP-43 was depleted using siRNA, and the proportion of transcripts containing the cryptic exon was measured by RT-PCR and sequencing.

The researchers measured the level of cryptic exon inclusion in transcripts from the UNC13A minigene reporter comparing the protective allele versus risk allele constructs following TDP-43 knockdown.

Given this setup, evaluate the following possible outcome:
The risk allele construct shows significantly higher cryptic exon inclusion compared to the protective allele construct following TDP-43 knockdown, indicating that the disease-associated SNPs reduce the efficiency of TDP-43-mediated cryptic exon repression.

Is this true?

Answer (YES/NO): YES